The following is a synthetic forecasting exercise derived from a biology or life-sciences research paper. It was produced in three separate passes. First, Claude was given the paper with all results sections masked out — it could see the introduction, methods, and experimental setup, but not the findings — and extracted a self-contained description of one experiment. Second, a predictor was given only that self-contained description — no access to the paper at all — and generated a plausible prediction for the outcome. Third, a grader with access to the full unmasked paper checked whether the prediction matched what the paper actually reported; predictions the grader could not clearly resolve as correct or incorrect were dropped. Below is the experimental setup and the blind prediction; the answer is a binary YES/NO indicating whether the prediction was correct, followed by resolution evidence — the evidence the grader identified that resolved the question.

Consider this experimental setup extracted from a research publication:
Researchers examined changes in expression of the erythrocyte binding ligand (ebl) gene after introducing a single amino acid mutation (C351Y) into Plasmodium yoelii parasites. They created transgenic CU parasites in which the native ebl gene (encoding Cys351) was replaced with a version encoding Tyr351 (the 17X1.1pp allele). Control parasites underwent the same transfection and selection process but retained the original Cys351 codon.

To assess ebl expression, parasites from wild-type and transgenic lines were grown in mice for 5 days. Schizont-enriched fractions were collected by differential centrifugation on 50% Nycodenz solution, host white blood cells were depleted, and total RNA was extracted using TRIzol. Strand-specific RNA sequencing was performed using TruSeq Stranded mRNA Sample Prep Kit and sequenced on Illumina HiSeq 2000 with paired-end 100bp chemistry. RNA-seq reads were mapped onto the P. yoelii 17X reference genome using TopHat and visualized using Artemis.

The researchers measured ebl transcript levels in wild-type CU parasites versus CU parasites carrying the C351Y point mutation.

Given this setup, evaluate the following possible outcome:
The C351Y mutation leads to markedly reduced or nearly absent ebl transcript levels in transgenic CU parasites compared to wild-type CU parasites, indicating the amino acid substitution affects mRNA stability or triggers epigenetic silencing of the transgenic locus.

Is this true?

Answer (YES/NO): NO